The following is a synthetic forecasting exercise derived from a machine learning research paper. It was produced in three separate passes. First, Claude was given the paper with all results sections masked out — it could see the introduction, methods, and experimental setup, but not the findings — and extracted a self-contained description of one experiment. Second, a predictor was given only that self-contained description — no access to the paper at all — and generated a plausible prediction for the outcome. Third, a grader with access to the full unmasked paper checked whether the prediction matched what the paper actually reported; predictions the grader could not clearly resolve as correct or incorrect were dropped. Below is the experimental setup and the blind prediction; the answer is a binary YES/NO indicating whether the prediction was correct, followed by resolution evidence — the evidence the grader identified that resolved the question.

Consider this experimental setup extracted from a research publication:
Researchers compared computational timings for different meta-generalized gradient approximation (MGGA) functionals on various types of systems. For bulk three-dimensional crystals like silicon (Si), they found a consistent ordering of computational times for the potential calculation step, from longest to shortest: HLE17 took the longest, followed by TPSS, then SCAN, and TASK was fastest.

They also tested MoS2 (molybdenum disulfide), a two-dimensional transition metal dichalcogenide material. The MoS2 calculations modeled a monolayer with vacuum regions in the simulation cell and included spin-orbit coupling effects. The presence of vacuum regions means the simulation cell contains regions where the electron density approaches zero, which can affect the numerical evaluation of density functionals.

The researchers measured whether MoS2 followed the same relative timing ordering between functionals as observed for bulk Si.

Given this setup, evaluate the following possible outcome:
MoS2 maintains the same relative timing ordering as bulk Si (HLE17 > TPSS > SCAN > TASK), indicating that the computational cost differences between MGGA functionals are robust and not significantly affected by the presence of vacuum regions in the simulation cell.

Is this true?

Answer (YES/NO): NO